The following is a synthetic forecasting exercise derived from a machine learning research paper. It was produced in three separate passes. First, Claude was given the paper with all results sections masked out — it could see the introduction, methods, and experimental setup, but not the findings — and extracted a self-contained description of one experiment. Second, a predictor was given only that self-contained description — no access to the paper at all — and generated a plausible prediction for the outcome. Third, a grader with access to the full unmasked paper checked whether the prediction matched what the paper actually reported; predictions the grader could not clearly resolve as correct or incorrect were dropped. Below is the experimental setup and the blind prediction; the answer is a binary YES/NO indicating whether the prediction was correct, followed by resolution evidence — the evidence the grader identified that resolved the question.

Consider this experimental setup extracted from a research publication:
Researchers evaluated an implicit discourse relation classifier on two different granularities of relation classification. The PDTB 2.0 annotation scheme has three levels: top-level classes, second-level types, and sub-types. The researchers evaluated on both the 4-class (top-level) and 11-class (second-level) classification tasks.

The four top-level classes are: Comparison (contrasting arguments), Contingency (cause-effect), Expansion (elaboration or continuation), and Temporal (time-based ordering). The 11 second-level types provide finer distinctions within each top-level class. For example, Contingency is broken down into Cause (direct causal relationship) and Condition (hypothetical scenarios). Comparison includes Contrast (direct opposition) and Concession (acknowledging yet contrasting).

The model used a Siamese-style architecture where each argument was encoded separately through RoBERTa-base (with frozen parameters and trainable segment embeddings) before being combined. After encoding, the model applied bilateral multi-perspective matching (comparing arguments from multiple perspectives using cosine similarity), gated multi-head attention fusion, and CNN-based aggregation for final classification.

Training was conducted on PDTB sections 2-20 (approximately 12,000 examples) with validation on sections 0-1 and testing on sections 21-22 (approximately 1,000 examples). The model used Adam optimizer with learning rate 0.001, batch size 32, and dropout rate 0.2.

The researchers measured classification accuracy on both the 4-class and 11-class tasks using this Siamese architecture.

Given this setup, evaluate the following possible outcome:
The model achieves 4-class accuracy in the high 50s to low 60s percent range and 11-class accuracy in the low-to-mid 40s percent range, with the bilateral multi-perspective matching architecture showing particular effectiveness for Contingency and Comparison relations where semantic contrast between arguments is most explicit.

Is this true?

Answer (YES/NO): NO